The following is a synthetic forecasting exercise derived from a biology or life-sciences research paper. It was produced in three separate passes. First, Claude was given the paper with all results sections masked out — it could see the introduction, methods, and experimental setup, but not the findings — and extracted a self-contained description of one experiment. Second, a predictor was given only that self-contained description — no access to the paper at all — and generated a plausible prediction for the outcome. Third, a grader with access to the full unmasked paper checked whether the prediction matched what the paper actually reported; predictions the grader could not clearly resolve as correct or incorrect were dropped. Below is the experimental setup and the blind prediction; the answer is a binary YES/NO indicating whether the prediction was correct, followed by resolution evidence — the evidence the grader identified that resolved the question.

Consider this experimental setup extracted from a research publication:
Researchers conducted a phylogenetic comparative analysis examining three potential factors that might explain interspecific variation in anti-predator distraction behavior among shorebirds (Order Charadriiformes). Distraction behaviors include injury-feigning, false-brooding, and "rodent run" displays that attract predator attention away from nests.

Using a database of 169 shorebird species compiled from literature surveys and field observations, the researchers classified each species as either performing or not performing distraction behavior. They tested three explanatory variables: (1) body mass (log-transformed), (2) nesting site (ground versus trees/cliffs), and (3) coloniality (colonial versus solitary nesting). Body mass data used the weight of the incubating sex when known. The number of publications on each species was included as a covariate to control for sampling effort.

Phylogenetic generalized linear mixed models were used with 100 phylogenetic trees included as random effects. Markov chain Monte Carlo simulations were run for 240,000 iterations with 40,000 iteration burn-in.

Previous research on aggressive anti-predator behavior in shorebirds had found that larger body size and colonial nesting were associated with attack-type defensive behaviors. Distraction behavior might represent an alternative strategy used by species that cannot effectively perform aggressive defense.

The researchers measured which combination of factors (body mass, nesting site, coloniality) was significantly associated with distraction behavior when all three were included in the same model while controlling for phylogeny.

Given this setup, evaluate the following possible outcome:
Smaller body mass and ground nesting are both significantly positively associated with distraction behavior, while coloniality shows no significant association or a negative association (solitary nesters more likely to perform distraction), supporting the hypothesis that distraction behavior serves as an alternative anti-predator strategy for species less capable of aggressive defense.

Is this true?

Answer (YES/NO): NO